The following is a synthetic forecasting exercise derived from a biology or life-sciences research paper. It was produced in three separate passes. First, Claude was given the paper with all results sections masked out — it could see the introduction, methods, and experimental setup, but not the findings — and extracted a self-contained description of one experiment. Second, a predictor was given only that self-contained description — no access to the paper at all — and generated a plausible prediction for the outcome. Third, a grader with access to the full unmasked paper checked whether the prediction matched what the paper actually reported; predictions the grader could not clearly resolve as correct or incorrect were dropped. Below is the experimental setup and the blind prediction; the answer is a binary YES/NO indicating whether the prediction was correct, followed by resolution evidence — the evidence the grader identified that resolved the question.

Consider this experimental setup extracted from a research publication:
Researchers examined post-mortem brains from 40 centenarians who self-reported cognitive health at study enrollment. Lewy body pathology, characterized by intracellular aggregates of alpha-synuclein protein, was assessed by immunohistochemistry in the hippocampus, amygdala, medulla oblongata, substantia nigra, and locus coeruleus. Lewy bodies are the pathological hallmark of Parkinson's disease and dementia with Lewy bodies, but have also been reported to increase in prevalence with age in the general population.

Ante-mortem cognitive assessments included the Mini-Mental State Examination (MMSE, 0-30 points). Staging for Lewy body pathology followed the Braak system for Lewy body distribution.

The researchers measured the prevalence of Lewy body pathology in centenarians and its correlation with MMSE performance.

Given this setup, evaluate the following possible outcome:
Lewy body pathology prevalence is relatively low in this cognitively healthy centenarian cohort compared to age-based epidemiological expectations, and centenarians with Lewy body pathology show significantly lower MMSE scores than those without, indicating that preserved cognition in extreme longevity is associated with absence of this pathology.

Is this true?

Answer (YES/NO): NO